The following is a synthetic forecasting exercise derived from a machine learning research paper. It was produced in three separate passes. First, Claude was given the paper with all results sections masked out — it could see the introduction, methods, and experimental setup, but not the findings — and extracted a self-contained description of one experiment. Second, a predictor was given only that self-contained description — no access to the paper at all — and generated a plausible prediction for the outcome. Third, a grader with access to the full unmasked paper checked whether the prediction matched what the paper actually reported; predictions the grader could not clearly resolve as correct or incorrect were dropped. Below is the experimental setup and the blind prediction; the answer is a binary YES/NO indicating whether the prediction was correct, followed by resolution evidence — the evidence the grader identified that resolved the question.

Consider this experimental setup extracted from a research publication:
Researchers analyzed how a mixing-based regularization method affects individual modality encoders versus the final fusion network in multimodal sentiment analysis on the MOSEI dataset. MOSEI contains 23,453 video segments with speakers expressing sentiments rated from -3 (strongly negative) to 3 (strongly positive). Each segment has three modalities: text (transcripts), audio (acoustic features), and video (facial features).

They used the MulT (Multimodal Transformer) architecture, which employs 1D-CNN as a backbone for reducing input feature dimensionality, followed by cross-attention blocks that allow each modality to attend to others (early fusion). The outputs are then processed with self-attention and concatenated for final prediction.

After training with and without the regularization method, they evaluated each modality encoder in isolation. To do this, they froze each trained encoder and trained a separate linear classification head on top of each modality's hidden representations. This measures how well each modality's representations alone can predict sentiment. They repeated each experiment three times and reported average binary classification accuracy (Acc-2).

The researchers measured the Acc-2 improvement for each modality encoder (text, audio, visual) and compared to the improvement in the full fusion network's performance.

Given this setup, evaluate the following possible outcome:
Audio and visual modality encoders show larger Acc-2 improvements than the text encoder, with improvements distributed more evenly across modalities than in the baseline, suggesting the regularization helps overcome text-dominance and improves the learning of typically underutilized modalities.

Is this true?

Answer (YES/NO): NO